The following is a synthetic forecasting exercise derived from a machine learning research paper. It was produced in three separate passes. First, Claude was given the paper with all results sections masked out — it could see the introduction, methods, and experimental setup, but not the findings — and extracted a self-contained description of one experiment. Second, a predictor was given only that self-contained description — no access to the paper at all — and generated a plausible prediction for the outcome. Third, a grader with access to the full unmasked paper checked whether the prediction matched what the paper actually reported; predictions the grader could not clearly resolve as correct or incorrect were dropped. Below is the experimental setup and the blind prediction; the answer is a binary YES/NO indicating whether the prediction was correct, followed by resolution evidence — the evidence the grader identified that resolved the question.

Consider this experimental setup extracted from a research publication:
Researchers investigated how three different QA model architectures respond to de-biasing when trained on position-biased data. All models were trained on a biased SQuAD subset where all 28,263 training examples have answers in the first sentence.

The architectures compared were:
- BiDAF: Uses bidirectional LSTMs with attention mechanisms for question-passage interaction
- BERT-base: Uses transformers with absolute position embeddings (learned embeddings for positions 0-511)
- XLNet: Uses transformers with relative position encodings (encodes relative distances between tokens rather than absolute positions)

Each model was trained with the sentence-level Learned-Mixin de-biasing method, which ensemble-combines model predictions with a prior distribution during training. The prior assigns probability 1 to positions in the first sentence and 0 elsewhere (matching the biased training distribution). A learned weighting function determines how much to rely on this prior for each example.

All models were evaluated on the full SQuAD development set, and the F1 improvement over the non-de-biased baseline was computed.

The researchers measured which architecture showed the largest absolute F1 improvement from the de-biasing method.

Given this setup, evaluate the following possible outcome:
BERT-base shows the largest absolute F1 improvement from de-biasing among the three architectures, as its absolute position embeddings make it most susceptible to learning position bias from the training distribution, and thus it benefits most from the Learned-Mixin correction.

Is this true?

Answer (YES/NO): YES